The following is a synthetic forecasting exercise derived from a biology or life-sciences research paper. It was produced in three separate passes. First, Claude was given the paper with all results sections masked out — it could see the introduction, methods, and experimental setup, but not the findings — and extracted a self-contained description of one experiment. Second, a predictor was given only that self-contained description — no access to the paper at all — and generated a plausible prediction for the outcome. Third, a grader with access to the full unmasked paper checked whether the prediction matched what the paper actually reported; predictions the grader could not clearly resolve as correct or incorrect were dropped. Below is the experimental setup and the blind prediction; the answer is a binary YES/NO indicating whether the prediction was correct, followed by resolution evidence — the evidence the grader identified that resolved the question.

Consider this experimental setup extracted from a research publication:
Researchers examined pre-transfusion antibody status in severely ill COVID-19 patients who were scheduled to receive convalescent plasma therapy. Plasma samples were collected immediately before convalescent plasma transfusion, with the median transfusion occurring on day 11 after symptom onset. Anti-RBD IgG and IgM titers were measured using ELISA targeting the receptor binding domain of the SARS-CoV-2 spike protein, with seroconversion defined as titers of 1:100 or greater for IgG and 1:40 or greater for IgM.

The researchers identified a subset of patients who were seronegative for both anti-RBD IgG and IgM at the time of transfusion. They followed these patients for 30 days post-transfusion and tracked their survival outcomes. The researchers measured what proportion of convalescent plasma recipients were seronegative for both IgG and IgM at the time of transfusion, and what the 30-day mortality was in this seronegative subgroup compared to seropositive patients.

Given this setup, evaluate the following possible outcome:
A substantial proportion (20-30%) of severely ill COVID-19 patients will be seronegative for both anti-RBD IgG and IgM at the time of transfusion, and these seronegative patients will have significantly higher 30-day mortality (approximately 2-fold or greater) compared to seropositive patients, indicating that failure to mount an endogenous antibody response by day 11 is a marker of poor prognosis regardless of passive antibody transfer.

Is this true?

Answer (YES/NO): NO